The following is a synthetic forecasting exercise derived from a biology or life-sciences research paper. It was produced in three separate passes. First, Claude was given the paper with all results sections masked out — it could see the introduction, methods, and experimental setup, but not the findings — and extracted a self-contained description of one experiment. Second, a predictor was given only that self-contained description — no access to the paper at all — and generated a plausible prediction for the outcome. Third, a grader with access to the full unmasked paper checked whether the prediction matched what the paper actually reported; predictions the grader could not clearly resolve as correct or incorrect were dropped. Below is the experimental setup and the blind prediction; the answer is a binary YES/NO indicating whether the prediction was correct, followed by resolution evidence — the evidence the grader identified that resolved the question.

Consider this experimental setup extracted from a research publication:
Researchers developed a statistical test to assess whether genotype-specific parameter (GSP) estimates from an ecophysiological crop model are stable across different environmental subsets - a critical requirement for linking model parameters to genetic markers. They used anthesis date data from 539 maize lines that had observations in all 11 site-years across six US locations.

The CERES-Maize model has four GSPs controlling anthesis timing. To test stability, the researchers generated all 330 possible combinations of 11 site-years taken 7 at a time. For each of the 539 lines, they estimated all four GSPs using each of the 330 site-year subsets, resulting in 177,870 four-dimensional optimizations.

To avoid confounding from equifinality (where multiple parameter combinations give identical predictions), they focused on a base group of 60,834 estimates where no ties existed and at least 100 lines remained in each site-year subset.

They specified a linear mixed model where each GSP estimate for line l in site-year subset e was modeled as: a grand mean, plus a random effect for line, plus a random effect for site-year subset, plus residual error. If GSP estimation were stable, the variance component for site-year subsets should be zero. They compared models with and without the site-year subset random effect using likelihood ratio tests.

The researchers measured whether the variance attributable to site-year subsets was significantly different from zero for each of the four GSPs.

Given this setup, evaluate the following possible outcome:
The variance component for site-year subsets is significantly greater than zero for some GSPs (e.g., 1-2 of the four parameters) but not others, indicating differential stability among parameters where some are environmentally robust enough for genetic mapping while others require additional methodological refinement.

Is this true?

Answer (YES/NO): NO